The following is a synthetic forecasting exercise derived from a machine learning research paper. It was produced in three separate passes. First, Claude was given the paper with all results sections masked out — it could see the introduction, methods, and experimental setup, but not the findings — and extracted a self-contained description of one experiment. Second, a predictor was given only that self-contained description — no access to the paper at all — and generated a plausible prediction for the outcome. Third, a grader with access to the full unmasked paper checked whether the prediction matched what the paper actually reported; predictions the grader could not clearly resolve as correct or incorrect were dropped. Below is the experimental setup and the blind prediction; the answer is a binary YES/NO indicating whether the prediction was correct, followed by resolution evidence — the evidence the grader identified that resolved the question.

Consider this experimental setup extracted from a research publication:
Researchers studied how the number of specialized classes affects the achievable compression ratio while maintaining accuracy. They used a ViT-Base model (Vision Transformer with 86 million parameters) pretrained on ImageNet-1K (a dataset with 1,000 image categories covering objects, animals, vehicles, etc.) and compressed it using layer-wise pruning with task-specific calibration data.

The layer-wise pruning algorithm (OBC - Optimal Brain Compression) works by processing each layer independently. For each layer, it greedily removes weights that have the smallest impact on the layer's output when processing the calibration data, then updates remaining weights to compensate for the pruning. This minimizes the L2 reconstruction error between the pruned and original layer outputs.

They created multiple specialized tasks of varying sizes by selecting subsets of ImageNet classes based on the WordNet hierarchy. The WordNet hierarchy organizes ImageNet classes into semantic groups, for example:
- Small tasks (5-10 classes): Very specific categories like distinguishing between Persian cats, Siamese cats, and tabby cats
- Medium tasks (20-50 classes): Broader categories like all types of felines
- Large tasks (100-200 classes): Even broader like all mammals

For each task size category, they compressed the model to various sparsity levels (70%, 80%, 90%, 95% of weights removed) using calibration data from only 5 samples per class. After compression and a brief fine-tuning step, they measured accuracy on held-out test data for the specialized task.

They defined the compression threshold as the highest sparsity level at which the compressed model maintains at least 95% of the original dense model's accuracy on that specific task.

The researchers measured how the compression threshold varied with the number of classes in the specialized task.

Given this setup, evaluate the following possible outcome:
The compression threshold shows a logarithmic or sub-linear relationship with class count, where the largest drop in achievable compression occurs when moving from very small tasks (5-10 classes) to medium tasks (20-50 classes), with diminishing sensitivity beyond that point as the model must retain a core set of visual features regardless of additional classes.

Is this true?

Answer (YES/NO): YES